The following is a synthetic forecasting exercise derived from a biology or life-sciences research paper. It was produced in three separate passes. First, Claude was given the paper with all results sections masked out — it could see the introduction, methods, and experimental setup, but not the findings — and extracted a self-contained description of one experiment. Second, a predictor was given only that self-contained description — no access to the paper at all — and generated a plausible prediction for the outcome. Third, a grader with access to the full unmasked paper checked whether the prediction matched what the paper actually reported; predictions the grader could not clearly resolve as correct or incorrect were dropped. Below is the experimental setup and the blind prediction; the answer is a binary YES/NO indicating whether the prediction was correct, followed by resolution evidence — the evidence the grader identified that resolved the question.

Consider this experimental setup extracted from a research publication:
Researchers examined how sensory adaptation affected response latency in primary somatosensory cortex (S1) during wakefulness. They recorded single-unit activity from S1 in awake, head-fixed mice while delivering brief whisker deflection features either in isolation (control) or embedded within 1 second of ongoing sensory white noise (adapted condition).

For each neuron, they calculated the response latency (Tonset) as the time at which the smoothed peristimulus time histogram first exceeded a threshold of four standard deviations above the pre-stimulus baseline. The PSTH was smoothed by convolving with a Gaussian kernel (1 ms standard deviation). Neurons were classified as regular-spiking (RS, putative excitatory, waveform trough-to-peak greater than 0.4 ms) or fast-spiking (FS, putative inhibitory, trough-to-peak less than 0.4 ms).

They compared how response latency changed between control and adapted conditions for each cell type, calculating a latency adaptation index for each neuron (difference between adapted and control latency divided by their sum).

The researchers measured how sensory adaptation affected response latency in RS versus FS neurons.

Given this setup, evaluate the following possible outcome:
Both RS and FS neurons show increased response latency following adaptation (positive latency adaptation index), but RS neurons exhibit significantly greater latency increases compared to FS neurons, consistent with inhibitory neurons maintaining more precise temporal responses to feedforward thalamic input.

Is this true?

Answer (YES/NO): YES